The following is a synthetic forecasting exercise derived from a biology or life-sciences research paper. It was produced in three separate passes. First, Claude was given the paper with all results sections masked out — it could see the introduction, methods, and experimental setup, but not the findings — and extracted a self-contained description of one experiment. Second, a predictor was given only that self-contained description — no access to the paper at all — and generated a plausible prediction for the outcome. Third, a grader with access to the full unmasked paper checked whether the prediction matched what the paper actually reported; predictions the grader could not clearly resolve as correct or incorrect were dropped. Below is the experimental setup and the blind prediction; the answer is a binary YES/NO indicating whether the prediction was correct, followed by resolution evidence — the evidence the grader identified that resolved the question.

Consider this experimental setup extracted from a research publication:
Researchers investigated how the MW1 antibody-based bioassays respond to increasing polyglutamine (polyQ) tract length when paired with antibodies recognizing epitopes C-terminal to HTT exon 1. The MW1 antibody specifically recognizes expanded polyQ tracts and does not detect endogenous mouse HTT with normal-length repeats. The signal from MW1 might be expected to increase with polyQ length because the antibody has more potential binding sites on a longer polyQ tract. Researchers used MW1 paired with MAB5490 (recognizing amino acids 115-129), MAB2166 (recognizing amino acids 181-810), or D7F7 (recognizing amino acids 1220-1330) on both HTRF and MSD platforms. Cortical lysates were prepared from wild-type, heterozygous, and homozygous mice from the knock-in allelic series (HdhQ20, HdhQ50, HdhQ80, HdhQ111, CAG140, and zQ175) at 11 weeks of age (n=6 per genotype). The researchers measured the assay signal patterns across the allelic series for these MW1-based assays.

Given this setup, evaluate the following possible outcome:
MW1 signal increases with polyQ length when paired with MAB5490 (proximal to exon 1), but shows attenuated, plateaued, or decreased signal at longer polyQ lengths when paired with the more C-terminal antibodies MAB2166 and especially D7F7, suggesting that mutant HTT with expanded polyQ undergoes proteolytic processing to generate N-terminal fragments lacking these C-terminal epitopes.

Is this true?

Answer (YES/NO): NO